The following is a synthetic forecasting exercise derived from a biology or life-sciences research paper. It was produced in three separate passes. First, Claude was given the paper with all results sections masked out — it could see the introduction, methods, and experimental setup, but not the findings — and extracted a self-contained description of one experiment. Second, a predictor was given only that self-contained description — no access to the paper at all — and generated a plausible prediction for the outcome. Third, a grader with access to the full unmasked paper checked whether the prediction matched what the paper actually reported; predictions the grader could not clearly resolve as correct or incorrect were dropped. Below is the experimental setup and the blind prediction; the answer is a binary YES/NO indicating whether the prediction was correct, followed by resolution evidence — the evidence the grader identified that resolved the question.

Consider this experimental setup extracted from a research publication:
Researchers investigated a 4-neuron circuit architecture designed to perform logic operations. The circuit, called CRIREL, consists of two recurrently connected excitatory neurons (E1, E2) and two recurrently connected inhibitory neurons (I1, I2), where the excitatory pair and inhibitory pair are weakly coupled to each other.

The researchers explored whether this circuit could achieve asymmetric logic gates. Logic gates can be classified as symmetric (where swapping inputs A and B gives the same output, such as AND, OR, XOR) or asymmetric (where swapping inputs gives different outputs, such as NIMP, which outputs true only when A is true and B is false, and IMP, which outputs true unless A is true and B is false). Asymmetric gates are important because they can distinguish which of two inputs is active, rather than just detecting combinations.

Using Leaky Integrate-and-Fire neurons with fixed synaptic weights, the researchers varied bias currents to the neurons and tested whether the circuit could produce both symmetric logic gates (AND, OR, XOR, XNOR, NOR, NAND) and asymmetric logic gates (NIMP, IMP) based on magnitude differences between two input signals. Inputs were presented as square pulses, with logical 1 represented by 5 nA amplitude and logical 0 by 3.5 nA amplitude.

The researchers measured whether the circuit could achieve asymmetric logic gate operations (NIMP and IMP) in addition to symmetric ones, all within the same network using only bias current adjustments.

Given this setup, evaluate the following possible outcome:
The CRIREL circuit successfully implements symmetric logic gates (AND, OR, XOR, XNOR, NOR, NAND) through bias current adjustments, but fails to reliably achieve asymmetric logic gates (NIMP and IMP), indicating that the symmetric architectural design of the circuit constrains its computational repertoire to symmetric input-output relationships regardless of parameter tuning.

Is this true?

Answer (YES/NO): NO